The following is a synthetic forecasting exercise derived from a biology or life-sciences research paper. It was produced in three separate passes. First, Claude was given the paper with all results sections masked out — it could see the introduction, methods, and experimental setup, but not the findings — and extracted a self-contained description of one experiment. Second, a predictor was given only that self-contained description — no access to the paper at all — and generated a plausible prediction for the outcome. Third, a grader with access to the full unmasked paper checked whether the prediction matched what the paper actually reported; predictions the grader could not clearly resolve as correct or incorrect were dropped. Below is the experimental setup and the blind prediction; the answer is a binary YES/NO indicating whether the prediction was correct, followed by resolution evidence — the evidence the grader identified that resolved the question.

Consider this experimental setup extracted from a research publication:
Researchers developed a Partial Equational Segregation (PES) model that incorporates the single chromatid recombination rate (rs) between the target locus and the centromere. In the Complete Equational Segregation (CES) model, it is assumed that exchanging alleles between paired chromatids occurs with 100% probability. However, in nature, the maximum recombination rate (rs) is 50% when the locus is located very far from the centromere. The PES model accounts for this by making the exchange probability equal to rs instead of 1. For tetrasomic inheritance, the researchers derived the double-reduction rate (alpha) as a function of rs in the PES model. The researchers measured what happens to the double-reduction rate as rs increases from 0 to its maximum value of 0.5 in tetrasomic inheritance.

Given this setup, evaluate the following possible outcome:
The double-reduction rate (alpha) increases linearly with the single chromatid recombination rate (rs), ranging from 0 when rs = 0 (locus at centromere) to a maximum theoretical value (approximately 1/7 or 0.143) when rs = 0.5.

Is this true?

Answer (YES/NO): NO